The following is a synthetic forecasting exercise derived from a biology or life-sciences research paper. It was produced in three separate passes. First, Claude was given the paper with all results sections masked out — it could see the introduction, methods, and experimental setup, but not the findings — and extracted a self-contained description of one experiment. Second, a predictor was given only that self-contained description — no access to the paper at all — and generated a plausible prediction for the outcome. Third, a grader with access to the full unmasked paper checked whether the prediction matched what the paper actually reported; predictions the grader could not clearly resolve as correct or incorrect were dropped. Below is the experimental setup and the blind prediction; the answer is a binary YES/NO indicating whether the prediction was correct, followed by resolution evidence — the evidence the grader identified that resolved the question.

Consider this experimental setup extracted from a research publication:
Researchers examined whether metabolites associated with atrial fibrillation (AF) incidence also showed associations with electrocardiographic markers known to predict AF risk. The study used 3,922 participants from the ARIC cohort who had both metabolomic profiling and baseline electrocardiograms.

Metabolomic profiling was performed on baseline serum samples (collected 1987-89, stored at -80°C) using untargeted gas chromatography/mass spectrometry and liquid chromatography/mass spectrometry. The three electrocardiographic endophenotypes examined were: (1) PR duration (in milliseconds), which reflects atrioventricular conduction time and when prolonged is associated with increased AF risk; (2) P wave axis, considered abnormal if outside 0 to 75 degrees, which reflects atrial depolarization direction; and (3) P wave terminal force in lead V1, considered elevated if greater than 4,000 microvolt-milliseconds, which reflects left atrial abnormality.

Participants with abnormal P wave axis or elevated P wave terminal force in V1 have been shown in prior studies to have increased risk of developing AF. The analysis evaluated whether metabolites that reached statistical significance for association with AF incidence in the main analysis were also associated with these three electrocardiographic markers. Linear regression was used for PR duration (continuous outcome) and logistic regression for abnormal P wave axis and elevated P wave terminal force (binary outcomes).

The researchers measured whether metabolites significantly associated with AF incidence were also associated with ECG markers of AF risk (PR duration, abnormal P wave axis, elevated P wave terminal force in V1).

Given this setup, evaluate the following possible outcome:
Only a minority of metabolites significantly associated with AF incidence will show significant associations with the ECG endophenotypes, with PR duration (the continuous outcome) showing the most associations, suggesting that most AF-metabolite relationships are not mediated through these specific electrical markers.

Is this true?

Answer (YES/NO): YES